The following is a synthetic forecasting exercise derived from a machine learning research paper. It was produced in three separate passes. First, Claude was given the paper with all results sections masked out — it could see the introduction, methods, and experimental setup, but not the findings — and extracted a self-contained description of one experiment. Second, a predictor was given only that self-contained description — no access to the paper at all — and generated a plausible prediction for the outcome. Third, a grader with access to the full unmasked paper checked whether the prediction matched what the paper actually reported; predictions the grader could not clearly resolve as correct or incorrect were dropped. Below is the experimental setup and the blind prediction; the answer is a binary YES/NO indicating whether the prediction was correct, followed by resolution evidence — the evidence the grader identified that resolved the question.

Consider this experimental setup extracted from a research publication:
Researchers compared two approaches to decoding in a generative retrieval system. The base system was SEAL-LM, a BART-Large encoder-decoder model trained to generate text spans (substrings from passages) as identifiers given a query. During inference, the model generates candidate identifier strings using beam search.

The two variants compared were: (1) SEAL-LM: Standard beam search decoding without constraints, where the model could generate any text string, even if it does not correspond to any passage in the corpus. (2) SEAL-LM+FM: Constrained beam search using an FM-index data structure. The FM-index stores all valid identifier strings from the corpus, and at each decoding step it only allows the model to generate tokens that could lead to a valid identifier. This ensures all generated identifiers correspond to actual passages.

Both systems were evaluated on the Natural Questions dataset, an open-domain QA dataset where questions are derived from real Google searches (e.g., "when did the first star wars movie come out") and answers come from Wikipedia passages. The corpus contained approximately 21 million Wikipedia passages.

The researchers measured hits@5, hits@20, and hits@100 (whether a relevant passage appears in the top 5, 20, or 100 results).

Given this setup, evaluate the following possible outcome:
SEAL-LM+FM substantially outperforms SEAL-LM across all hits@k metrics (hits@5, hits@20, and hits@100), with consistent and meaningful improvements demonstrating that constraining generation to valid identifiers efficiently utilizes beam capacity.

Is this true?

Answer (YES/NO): YES